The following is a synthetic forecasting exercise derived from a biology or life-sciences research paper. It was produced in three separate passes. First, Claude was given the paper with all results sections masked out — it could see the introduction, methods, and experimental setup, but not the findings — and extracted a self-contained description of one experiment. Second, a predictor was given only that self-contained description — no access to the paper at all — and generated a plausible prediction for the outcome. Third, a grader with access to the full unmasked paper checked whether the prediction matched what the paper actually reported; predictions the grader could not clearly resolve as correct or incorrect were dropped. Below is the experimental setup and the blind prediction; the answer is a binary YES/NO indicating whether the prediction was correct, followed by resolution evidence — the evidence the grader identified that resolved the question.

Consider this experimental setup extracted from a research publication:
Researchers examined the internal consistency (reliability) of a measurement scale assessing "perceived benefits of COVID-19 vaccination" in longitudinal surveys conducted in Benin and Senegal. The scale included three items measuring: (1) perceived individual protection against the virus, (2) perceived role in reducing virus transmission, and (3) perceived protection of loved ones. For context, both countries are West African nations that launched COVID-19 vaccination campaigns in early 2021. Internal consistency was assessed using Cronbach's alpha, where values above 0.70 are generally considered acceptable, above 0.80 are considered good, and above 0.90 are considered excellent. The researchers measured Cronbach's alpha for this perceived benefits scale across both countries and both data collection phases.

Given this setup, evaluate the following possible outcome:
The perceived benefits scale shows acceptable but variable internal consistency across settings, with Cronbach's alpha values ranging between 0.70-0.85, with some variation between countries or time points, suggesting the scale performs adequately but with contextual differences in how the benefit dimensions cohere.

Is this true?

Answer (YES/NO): NO